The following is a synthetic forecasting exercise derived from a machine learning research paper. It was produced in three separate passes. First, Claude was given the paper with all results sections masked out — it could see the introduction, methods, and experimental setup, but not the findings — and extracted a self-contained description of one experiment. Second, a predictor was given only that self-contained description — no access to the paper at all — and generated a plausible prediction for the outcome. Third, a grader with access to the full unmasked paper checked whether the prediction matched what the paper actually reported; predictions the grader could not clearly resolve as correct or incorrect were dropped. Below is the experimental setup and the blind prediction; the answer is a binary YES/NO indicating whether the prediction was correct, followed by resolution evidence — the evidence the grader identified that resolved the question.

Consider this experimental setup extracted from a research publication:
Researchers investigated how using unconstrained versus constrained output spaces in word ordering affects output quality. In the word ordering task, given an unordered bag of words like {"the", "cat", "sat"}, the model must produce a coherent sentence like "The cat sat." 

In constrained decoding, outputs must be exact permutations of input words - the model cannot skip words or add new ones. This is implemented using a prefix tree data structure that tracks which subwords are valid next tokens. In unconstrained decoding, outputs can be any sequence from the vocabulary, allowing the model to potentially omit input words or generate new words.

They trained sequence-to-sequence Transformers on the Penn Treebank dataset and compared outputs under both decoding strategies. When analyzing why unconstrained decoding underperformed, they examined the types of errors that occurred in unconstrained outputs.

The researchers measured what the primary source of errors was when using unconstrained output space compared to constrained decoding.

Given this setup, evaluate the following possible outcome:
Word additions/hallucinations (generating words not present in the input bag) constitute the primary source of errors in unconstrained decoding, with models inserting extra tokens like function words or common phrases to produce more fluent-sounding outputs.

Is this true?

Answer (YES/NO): NO